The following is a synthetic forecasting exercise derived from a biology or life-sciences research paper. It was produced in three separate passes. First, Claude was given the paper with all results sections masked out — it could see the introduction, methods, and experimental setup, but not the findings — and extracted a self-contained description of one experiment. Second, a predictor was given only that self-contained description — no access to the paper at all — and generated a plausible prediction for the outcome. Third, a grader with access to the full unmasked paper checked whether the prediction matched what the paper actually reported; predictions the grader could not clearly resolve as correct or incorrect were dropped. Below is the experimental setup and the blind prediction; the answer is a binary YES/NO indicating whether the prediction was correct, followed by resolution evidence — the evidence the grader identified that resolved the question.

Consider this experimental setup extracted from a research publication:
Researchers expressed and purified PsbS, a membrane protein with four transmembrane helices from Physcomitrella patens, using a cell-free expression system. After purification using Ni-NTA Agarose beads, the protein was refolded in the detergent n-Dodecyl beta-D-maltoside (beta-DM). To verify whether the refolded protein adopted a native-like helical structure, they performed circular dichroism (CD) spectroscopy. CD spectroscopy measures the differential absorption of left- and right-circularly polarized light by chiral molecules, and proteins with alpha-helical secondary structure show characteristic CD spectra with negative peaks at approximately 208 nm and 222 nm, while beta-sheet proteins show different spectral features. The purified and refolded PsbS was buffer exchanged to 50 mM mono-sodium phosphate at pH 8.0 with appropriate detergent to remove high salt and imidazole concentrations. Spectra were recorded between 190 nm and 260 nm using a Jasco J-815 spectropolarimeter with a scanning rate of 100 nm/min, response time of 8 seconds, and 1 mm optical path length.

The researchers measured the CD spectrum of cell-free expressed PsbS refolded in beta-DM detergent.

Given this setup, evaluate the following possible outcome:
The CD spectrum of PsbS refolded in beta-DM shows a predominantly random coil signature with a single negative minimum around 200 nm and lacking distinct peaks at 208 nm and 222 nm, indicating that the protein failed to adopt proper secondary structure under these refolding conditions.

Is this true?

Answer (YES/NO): NO